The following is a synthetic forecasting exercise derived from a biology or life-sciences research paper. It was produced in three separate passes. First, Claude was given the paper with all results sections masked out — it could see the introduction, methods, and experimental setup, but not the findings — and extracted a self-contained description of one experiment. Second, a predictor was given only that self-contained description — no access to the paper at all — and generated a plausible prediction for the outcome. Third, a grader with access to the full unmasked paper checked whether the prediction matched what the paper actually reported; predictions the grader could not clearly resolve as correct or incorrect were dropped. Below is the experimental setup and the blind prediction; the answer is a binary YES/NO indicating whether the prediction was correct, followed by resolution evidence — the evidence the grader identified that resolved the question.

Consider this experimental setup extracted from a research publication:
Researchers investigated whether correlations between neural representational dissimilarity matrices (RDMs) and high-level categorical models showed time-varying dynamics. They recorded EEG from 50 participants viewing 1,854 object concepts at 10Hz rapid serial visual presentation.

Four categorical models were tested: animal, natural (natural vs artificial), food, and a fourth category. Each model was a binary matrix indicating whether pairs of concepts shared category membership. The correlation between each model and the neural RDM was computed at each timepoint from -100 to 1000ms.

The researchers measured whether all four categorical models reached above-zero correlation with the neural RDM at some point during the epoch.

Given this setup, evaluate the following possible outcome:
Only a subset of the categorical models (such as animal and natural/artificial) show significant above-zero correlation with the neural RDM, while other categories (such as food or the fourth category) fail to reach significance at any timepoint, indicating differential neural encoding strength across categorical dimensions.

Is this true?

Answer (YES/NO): NO